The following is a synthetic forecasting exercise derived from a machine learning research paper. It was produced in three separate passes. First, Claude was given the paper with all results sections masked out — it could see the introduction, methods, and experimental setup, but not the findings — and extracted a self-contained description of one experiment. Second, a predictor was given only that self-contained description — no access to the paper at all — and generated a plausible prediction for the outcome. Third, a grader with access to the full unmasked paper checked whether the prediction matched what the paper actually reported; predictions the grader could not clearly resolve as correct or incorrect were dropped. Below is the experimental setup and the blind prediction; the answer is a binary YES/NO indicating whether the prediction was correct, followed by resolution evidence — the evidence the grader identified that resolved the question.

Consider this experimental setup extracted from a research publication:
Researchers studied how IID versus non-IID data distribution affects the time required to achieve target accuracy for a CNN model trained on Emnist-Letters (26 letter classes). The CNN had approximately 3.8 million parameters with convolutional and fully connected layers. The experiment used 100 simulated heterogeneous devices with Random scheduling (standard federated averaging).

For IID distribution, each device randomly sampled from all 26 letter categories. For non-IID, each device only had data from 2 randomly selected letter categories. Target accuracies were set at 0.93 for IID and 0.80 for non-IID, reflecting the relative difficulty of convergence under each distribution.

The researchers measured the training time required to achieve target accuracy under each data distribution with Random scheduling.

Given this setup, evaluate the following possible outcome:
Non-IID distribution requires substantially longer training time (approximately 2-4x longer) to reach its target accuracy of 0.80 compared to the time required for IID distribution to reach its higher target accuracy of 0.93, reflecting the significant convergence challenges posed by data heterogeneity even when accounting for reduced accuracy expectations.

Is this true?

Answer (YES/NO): NO